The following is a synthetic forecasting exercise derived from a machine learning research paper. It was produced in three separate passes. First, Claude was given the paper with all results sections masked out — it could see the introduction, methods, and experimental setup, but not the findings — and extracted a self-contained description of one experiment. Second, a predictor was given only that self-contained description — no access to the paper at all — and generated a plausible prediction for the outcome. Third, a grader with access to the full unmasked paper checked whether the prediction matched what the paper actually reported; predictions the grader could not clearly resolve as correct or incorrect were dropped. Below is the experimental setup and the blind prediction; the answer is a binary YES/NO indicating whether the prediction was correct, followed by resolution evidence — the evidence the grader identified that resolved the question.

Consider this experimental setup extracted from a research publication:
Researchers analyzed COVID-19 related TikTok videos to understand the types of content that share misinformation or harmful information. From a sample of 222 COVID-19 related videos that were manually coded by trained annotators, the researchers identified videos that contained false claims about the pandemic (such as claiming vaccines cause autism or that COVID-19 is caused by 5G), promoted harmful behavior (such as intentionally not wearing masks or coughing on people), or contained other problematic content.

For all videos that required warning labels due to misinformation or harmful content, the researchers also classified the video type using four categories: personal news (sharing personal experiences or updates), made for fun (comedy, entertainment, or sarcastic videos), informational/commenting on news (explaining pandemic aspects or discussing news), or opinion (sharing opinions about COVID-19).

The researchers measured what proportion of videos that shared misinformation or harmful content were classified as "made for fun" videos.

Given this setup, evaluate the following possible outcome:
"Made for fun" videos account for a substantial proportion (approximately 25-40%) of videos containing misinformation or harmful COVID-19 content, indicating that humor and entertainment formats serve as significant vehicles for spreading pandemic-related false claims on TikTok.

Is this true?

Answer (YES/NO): YES